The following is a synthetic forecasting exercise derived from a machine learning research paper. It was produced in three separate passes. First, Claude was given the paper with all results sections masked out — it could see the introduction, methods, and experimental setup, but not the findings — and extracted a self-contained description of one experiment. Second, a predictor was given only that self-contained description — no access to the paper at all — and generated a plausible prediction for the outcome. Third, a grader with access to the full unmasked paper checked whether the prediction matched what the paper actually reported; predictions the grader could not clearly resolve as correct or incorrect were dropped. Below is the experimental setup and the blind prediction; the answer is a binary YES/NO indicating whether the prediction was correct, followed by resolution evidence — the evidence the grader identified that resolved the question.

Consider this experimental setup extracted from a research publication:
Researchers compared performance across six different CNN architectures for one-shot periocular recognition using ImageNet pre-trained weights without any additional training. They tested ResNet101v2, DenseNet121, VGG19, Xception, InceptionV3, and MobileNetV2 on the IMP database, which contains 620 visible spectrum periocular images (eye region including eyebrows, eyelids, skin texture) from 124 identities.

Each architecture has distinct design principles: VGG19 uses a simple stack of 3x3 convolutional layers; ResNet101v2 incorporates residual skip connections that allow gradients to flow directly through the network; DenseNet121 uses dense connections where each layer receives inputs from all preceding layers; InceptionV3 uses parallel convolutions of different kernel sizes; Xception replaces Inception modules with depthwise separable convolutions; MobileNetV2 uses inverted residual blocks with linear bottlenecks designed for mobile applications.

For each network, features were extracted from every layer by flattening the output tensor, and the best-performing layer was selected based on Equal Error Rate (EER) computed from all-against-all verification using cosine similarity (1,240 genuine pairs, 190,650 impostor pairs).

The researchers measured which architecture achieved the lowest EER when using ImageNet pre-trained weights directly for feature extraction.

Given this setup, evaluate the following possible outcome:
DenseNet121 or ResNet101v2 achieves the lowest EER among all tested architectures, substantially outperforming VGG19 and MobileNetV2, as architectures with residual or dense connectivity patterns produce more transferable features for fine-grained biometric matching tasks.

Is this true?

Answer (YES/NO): YES